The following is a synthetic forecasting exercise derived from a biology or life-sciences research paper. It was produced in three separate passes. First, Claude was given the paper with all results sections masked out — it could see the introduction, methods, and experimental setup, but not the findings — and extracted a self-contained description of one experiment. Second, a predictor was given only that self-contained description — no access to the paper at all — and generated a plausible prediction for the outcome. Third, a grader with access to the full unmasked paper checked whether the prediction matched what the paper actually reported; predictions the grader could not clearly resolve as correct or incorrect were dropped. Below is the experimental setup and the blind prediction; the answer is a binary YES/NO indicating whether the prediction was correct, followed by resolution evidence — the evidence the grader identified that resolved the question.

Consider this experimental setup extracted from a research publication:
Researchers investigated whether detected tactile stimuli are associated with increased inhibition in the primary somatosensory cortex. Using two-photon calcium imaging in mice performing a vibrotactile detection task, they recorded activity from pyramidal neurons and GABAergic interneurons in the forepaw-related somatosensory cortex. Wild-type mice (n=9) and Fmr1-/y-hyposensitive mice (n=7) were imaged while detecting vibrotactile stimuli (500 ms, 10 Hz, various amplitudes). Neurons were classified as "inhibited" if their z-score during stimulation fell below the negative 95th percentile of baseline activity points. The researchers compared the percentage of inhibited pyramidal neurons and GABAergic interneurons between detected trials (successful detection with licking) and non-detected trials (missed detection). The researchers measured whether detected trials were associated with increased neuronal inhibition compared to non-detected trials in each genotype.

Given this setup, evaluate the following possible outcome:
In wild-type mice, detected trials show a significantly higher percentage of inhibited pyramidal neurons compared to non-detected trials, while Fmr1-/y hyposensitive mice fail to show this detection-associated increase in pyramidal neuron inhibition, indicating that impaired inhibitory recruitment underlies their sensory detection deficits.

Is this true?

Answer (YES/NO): YES